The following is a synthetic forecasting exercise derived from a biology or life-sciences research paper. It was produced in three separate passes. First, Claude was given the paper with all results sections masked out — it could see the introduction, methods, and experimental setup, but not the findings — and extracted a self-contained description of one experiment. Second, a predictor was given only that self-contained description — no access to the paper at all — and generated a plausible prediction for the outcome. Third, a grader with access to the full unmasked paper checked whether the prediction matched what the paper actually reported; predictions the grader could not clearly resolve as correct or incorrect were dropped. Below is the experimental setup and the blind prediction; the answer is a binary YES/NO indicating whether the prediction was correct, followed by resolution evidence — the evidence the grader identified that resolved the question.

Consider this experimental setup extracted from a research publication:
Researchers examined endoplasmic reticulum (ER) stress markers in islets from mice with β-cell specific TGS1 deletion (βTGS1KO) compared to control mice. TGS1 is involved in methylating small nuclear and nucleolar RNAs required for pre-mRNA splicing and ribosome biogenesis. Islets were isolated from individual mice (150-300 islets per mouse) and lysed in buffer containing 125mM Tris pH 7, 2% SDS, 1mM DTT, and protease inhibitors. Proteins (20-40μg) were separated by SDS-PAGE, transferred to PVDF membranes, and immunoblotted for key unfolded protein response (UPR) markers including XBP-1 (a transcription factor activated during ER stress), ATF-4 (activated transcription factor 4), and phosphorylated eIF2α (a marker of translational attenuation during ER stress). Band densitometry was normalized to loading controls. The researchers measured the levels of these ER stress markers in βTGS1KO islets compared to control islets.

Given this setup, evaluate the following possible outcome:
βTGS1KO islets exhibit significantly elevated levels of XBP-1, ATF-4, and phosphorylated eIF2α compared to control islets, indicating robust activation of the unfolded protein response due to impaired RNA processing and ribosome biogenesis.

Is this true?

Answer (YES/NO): YES